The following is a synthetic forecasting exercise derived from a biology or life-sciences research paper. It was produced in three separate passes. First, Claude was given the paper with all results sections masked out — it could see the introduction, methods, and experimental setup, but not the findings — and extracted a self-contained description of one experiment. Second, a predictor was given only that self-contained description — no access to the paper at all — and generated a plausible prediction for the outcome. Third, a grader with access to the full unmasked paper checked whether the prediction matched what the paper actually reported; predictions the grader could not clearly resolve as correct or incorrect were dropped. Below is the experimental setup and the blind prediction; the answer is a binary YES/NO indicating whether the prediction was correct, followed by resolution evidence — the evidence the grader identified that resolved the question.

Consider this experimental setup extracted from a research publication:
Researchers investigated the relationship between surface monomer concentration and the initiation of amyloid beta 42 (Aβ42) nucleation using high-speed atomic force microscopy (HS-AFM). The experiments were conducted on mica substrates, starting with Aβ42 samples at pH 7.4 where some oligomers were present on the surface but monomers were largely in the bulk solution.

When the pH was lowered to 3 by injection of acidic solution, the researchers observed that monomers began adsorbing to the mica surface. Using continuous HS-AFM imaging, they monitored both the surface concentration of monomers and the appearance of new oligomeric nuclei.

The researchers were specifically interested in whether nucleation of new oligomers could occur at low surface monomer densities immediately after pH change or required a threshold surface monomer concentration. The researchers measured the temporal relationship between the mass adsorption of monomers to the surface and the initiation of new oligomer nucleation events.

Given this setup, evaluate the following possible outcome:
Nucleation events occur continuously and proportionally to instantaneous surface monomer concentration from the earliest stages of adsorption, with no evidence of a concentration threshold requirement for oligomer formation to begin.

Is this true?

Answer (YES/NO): NO